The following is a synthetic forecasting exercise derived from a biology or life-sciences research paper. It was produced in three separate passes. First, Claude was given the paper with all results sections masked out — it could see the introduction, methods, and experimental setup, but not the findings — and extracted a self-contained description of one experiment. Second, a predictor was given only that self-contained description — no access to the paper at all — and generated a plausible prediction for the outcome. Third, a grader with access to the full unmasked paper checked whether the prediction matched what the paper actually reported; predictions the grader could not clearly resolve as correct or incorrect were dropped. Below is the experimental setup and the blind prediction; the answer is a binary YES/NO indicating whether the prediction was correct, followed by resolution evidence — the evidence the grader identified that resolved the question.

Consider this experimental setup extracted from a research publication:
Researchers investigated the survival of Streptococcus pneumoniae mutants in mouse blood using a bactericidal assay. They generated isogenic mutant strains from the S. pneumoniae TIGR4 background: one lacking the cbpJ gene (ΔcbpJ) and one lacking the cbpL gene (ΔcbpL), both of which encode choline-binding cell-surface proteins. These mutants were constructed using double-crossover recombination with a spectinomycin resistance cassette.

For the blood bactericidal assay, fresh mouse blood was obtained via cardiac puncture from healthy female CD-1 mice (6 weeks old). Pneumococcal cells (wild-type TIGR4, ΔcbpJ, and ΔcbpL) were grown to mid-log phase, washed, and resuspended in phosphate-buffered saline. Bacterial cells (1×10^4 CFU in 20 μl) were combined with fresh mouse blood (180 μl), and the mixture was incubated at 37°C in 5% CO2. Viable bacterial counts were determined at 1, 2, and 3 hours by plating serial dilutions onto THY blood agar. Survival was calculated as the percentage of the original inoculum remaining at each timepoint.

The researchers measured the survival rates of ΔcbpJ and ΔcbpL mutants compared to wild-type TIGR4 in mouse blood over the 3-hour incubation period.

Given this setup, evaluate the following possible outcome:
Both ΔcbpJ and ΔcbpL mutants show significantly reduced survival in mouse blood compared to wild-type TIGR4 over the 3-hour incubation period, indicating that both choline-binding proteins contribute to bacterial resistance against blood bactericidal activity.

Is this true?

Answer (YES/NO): NO